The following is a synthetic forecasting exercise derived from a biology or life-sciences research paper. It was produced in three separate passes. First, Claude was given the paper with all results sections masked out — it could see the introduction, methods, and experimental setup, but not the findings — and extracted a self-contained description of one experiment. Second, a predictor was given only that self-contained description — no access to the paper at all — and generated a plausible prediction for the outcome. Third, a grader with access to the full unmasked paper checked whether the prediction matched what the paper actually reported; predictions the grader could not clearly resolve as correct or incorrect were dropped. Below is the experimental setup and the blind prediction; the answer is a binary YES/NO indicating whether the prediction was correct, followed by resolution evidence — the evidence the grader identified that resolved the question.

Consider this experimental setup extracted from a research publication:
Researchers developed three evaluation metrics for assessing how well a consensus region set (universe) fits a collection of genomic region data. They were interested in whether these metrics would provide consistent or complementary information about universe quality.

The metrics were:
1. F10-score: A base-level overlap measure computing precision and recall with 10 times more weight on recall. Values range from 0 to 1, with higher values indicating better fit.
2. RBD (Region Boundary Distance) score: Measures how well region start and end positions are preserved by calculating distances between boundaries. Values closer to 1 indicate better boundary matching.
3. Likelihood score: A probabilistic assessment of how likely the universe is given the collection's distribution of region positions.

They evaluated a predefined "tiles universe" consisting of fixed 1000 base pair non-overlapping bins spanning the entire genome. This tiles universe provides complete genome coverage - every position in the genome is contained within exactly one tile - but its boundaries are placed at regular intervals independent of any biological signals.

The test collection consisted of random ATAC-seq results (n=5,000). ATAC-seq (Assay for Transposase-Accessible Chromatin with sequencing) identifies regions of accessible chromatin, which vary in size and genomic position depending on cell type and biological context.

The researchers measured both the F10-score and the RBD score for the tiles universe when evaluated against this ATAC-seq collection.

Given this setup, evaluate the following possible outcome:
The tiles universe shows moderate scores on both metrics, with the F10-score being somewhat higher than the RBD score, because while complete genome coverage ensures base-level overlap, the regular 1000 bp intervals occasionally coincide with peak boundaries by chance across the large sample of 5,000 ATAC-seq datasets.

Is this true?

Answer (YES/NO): NO